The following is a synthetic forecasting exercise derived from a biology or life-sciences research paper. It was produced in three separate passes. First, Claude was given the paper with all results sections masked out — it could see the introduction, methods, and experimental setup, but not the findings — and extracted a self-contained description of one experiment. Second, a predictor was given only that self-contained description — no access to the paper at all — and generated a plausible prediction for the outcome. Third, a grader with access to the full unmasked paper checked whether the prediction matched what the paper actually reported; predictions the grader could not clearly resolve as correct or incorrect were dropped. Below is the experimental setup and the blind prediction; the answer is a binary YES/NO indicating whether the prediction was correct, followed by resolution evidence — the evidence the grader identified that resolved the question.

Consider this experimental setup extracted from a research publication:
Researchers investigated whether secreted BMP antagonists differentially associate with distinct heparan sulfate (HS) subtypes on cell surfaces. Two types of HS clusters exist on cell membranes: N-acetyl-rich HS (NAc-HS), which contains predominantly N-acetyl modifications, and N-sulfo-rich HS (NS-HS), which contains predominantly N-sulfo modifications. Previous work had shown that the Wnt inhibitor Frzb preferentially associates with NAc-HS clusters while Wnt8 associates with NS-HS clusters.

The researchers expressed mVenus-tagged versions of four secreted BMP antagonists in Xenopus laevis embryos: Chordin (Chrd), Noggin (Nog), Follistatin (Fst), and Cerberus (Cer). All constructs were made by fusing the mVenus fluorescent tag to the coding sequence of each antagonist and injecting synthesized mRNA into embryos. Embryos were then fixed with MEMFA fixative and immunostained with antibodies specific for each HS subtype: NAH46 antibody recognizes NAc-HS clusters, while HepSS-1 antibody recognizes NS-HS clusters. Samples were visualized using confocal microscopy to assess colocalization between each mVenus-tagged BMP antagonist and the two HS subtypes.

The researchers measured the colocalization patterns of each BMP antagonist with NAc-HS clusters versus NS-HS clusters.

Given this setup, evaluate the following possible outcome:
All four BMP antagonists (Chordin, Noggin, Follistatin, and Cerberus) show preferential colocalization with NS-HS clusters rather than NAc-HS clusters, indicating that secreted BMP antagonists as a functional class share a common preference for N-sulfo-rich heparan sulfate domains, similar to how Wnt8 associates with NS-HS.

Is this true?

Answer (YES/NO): NO